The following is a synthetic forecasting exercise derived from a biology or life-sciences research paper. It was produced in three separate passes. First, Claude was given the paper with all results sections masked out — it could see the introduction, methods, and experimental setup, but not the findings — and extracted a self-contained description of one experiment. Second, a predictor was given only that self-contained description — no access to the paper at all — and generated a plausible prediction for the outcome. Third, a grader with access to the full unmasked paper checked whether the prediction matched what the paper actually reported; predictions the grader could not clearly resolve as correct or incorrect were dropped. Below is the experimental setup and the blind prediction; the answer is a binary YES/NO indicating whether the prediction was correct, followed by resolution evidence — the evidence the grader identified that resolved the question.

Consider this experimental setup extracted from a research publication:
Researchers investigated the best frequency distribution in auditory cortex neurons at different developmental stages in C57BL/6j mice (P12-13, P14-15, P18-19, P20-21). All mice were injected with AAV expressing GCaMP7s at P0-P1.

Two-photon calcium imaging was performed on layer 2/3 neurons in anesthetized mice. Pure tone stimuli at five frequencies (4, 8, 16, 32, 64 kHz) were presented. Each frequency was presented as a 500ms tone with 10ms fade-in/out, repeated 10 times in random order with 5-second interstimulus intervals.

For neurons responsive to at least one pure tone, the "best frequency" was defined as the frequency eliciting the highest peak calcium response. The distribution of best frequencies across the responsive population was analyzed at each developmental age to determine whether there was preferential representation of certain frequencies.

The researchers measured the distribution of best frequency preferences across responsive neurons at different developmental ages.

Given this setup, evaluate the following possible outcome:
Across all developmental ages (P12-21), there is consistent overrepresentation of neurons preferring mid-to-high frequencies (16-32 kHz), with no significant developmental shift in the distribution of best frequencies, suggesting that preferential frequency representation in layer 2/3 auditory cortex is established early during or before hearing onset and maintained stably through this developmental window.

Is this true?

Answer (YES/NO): NO